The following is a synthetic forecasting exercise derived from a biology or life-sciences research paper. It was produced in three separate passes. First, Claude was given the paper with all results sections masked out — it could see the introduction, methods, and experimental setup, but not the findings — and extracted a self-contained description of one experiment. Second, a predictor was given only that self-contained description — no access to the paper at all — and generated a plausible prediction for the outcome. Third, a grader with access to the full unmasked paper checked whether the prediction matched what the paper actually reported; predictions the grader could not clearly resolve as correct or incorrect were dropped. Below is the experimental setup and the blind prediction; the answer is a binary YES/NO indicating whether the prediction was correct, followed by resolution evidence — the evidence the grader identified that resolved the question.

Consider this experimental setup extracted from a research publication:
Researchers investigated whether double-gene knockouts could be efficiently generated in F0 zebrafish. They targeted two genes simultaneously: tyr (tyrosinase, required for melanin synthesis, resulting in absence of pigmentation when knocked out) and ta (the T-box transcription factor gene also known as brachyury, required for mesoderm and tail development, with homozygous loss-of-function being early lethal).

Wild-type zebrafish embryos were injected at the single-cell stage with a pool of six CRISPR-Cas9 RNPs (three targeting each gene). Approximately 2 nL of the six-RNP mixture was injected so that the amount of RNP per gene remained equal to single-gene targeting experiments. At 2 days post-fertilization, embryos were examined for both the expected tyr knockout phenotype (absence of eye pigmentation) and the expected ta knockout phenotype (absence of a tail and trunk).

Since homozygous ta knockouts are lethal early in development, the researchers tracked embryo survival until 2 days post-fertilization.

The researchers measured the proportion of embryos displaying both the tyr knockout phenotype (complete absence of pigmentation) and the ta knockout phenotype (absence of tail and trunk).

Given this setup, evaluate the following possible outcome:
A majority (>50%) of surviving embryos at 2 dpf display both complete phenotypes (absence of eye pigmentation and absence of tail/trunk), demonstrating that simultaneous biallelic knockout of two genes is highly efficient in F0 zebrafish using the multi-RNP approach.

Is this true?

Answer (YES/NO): YES